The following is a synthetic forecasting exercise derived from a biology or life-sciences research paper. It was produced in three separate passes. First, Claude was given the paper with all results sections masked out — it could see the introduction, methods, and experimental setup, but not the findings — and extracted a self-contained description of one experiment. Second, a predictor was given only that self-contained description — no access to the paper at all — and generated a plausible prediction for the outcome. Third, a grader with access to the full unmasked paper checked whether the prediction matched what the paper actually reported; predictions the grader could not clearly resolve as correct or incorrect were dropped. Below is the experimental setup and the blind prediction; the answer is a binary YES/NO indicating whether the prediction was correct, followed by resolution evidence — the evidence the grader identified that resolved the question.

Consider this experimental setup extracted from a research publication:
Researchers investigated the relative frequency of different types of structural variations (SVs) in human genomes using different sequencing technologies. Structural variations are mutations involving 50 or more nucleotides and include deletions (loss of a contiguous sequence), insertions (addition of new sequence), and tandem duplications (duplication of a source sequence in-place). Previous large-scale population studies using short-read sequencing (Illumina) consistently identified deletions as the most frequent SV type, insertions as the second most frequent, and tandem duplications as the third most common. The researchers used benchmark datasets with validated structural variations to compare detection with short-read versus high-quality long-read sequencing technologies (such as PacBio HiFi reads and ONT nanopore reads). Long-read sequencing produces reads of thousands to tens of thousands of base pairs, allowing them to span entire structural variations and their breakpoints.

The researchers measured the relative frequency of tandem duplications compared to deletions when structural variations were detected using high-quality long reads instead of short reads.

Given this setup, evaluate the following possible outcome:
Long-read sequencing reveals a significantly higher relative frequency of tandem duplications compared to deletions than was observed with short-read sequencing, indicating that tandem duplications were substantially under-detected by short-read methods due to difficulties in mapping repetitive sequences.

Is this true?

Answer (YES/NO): YES